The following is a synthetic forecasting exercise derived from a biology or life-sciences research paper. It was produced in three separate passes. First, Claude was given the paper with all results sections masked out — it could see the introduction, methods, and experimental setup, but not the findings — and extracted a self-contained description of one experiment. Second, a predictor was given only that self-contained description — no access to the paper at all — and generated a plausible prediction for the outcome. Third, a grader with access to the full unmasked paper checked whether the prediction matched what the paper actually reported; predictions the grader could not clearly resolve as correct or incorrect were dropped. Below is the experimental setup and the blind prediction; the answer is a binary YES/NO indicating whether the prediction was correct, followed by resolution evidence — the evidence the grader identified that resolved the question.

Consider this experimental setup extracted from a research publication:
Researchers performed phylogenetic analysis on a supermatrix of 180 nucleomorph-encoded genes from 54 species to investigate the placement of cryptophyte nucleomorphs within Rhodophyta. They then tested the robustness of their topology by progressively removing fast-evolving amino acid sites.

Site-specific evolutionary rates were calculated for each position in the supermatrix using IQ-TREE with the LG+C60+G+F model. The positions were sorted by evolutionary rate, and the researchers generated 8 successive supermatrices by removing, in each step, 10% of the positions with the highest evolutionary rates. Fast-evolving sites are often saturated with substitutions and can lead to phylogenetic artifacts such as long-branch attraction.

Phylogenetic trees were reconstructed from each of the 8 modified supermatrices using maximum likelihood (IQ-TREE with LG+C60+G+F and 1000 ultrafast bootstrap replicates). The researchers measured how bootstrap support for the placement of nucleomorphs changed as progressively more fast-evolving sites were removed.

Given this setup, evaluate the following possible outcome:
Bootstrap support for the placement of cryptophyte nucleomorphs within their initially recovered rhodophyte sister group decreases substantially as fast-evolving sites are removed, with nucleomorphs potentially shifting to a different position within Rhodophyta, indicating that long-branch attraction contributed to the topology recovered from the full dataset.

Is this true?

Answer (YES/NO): NO